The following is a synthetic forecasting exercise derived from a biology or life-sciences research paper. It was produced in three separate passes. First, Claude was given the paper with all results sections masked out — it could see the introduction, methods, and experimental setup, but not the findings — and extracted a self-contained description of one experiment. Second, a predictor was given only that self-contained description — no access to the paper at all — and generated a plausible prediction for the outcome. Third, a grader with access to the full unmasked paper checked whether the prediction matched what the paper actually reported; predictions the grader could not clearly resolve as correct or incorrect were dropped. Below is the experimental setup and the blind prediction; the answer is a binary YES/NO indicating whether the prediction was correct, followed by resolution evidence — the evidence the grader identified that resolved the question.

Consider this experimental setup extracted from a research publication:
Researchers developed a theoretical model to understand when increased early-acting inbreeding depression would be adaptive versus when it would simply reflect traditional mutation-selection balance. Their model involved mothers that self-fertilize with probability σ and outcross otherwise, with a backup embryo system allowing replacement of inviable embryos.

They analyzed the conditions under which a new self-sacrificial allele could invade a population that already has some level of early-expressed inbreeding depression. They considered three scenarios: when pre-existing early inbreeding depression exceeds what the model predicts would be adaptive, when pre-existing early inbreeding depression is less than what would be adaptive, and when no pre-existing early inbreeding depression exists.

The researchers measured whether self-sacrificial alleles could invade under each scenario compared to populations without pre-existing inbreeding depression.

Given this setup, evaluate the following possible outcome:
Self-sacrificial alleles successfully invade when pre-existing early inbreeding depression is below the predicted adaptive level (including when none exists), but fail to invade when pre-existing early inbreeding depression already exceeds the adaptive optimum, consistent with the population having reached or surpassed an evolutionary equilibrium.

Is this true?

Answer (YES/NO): YES